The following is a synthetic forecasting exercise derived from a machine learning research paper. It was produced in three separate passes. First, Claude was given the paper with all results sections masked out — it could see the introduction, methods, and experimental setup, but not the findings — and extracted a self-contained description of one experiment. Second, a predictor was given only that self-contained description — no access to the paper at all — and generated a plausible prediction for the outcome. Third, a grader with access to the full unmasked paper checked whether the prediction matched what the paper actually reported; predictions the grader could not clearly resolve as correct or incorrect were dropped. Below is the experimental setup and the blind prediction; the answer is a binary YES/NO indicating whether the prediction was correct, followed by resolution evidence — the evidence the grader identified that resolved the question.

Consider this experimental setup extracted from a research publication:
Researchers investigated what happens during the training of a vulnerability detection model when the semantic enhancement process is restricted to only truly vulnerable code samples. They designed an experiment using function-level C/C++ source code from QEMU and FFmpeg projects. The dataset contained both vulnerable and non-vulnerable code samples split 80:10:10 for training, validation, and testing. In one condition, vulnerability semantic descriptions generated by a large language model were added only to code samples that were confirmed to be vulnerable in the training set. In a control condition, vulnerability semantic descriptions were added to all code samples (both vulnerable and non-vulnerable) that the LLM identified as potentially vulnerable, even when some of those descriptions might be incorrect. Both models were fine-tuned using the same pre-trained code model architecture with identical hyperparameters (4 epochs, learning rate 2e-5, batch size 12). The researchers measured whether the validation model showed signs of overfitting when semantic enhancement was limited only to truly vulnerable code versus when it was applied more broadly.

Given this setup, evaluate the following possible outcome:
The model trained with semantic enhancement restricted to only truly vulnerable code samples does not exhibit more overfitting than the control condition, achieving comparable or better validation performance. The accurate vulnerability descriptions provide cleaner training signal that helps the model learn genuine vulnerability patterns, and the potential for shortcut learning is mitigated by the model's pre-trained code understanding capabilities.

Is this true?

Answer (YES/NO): NO